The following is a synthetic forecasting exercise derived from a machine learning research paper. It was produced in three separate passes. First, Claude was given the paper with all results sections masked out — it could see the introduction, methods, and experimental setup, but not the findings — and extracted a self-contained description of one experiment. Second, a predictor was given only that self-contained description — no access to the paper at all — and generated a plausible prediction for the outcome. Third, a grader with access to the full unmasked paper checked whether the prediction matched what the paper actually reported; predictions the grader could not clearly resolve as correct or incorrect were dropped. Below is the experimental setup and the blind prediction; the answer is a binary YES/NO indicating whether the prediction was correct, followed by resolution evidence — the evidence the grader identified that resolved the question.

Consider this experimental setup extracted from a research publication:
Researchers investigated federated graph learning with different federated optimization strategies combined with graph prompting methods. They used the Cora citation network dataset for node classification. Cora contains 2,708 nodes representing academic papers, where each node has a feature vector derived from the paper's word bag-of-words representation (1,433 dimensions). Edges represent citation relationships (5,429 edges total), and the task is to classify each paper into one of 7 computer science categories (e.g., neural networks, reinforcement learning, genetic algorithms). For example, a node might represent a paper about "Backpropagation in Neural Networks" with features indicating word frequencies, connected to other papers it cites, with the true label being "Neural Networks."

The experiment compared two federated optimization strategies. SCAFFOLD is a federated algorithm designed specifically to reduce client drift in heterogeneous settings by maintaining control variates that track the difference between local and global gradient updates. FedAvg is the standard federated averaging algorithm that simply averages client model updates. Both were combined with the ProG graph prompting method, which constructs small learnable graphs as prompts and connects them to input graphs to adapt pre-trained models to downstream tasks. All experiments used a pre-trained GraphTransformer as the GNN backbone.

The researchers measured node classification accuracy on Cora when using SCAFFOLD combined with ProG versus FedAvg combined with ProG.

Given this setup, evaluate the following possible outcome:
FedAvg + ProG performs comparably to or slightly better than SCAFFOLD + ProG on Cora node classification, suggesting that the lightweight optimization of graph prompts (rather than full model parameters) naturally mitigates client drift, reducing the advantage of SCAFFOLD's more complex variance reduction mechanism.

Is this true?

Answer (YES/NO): NO